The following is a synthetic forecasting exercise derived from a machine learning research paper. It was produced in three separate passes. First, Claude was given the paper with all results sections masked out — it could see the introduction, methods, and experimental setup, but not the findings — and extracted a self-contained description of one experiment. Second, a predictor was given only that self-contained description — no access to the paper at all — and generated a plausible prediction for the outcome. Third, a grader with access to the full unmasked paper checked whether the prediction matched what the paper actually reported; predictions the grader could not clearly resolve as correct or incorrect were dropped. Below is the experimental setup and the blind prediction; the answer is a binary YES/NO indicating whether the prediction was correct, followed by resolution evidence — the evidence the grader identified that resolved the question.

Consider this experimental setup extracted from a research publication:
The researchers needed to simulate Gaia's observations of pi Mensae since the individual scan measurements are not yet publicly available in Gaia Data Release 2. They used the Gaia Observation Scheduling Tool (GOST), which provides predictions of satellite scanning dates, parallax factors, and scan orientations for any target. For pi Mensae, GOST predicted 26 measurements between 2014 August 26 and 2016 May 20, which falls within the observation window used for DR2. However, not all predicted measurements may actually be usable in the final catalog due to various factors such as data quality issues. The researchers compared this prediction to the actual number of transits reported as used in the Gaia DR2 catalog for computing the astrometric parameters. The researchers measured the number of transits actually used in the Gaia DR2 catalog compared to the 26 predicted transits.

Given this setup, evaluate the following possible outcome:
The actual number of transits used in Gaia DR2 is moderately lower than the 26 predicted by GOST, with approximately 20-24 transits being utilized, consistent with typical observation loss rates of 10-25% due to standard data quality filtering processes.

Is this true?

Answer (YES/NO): YES